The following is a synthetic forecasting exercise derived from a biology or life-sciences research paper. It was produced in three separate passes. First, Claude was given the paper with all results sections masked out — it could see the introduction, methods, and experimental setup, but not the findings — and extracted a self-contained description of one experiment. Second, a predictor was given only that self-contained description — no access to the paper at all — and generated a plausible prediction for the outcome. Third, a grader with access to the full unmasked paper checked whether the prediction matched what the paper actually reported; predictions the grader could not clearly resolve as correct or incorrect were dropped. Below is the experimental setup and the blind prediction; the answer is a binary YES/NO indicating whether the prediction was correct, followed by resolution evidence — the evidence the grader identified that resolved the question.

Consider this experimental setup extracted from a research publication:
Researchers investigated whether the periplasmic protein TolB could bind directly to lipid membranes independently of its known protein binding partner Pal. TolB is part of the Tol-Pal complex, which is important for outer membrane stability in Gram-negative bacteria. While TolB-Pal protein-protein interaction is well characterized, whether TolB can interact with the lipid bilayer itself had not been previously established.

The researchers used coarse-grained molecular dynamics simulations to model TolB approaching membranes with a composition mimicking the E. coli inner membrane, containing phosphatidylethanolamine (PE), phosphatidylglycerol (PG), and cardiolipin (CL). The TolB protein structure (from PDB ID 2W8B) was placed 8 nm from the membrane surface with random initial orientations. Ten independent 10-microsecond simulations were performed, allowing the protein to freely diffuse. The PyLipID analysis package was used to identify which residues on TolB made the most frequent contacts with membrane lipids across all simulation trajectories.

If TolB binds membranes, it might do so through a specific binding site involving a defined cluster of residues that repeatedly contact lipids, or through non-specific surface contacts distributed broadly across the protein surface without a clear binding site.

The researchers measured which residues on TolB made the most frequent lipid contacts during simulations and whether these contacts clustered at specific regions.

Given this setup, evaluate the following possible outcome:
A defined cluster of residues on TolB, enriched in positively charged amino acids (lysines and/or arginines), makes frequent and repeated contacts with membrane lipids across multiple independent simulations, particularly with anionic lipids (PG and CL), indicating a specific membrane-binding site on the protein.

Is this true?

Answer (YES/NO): YES